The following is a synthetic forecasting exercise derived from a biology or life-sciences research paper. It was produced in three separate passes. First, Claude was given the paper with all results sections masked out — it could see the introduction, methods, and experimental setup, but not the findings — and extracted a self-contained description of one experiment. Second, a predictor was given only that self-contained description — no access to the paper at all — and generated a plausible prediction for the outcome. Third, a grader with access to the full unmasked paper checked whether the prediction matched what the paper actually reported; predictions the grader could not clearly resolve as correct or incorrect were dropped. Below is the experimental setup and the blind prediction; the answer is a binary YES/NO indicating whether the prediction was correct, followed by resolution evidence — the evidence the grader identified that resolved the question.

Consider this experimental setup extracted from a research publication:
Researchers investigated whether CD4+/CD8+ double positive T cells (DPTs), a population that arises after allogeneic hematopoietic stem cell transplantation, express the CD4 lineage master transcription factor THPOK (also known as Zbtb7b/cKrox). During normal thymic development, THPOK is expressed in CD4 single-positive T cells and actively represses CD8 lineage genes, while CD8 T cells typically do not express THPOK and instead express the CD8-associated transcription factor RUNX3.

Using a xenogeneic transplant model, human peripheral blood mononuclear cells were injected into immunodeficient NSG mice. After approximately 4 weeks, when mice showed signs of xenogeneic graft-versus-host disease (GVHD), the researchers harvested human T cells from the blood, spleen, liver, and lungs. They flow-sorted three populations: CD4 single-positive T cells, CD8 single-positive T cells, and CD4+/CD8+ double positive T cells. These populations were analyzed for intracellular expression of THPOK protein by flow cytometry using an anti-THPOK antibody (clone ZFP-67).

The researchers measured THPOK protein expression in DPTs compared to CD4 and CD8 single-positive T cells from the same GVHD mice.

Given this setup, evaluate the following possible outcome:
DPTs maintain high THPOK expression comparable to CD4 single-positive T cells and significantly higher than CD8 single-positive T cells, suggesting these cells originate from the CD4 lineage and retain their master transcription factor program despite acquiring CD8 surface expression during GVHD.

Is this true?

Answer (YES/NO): NO